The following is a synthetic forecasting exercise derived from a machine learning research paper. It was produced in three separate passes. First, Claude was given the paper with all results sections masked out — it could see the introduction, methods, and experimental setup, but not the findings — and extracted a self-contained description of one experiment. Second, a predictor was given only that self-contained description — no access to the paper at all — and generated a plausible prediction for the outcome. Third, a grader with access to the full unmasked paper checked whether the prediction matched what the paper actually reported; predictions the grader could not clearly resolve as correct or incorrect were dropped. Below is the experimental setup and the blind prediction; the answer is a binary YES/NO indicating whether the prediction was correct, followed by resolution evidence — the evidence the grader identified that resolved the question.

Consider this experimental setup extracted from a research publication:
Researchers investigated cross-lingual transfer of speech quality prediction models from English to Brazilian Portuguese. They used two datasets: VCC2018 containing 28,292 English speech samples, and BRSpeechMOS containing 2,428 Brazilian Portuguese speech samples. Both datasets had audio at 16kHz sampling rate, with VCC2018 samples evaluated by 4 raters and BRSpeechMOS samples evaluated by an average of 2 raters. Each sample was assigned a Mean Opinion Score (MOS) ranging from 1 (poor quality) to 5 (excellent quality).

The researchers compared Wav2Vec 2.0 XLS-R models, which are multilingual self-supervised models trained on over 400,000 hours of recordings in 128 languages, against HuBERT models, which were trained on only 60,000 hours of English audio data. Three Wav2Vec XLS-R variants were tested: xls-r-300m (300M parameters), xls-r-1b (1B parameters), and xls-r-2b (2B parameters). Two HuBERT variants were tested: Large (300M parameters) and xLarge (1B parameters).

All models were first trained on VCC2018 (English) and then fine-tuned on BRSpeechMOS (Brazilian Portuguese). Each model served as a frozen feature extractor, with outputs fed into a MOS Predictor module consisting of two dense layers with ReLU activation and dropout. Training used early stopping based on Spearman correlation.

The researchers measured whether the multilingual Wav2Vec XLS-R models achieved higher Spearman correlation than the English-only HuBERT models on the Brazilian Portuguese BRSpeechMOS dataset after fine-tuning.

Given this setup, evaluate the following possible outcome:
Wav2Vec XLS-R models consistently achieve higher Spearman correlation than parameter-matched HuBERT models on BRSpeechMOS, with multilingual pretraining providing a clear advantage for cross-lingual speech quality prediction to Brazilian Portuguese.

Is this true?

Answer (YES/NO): YES